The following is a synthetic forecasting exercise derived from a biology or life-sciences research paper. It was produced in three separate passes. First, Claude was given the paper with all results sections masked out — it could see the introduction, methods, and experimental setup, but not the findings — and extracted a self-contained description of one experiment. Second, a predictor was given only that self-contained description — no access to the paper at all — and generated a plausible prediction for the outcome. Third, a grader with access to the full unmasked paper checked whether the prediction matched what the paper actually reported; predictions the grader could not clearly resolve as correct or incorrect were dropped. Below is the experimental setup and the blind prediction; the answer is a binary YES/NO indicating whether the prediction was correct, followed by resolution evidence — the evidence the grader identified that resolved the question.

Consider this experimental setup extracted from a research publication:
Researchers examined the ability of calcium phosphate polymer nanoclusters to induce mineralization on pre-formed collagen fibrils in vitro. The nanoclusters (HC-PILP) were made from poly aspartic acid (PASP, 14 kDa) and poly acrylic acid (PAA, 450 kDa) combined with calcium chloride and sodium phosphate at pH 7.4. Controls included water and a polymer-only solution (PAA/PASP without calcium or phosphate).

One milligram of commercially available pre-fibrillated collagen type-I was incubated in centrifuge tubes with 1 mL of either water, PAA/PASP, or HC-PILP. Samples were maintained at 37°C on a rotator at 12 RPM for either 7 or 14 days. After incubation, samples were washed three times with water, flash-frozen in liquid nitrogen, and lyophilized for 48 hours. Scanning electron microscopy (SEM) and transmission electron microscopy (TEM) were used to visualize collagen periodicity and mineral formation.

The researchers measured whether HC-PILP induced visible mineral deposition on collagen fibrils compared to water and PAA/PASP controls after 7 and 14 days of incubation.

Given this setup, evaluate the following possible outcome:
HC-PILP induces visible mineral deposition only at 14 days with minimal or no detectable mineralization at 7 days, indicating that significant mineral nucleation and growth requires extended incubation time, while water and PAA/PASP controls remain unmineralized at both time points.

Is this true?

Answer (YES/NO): NO